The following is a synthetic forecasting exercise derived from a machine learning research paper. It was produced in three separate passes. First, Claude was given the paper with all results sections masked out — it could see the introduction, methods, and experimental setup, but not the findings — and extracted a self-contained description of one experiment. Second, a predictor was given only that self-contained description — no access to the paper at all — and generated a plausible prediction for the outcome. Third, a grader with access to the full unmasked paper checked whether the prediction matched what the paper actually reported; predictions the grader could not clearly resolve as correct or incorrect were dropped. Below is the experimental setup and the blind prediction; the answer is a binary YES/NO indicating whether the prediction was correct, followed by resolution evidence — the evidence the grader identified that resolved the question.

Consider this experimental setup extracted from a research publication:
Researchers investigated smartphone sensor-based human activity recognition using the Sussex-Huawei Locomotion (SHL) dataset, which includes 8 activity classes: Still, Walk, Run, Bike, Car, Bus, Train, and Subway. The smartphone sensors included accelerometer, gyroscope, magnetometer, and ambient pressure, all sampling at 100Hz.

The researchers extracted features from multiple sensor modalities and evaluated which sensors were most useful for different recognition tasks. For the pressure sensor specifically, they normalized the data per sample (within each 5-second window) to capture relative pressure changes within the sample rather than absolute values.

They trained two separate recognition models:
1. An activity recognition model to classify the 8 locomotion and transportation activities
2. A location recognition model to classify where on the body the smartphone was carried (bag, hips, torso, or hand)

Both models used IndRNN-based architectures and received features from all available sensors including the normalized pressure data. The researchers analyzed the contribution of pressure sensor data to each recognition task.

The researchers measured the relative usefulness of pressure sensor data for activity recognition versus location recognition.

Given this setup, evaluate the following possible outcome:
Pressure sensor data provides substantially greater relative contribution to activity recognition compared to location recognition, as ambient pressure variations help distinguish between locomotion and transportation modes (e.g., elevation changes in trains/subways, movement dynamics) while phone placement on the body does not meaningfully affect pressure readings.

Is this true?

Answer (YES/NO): NO